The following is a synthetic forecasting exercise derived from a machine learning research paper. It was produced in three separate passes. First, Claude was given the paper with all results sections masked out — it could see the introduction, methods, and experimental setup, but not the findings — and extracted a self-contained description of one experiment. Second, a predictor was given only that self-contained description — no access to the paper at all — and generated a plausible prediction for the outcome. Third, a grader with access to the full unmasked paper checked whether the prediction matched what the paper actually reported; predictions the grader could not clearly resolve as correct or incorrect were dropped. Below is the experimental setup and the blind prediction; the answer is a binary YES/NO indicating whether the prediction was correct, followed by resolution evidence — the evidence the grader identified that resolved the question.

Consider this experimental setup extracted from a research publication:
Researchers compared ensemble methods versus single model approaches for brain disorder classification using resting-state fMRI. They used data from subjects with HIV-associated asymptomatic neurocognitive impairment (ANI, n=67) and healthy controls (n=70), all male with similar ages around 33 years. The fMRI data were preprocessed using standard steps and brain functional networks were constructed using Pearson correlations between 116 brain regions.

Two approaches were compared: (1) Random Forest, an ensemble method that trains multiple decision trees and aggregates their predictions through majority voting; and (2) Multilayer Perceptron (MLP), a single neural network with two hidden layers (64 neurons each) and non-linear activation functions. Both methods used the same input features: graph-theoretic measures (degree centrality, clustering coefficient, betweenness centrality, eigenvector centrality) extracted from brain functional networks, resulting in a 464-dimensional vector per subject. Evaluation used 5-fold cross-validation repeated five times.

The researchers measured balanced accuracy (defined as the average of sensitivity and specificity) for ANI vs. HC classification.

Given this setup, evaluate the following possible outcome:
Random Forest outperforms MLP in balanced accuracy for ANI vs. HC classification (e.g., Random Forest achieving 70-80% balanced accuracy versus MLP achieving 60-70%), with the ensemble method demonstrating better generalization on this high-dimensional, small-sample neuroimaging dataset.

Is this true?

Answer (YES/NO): NO